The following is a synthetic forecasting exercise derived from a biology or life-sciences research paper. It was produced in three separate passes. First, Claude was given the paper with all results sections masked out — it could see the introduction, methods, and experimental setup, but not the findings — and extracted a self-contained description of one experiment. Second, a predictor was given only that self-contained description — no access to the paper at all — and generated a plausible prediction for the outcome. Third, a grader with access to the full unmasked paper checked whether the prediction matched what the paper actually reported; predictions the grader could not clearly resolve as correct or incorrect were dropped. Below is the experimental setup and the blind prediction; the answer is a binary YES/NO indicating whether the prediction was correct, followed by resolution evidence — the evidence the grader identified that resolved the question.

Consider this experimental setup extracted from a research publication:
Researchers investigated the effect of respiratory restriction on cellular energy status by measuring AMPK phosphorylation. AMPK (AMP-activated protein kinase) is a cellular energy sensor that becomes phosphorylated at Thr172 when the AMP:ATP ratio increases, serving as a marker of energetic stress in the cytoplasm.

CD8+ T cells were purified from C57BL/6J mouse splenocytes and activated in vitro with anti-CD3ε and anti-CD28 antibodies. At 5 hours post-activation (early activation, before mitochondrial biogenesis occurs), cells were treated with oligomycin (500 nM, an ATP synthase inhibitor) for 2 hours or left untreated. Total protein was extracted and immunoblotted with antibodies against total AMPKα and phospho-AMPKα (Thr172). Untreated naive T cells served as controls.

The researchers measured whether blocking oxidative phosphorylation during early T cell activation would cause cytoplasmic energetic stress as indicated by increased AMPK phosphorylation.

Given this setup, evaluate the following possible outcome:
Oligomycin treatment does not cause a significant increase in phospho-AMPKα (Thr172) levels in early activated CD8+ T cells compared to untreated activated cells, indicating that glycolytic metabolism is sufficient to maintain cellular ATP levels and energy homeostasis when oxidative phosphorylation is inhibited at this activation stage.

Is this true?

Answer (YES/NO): YES